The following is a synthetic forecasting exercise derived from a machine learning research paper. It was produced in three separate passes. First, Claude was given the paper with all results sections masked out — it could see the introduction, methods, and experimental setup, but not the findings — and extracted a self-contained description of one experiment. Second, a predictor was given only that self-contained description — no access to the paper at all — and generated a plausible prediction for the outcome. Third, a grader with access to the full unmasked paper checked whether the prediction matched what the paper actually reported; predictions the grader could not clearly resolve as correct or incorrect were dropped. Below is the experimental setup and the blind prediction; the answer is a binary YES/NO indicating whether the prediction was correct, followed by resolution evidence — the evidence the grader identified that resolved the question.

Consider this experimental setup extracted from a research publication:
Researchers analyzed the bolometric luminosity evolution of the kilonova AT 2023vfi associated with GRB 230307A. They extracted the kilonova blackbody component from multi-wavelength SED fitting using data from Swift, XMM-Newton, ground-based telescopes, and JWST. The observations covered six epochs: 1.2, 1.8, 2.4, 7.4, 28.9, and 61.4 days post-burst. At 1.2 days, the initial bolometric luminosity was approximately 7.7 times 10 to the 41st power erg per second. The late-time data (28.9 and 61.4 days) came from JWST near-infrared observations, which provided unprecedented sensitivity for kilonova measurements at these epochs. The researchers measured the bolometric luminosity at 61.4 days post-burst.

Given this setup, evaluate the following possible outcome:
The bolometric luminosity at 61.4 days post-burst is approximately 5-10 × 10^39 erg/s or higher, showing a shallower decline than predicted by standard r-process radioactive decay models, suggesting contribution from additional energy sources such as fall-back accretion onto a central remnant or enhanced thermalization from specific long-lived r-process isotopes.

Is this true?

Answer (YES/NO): NO